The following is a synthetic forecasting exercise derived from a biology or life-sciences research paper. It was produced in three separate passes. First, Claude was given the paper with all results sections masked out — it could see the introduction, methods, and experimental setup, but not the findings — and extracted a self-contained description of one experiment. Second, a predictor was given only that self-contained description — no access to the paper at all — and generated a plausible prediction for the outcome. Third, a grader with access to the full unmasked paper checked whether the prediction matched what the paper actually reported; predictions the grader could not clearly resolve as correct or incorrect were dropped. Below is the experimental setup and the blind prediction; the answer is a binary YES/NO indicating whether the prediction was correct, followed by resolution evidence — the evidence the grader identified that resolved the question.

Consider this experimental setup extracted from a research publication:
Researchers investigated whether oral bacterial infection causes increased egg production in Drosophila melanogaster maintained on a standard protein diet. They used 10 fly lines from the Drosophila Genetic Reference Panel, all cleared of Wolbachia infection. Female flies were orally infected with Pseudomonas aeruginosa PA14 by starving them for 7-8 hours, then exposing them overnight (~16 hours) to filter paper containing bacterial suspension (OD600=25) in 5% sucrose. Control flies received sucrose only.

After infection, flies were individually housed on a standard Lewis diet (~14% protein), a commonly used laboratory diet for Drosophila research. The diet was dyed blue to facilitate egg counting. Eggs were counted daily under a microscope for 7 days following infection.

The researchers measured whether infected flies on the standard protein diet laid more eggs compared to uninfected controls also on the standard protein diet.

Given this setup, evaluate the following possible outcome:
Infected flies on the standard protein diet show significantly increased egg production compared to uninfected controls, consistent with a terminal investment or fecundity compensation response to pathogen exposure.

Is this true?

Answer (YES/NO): NO